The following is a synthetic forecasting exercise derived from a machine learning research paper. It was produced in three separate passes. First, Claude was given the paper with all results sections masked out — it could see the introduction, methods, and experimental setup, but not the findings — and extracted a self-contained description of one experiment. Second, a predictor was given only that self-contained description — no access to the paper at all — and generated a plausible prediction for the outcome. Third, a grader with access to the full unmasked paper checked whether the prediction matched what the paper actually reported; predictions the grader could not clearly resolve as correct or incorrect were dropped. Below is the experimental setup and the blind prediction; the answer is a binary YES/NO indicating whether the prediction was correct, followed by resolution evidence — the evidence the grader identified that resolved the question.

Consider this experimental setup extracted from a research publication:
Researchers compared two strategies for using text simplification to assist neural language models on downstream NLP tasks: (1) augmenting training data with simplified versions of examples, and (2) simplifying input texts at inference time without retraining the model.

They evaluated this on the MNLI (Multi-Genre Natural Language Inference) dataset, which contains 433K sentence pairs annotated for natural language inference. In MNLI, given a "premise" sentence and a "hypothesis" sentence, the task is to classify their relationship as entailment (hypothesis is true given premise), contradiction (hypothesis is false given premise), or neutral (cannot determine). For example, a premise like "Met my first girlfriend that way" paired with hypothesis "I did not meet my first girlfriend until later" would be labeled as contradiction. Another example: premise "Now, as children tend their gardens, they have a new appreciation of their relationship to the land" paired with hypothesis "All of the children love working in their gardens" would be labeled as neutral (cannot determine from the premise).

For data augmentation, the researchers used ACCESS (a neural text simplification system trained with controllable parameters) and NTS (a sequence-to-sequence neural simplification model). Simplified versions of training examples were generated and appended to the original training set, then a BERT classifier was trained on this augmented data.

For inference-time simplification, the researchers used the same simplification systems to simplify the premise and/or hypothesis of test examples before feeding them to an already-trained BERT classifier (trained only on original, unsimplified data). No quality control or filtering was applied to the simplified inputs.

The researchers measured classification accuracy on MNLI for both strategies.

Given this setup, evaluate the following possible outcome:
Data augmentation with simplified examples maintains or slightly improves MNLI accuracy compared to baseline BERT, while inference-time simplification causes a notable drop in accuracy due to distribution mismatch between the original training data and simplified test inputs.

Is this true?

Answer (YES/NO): YES